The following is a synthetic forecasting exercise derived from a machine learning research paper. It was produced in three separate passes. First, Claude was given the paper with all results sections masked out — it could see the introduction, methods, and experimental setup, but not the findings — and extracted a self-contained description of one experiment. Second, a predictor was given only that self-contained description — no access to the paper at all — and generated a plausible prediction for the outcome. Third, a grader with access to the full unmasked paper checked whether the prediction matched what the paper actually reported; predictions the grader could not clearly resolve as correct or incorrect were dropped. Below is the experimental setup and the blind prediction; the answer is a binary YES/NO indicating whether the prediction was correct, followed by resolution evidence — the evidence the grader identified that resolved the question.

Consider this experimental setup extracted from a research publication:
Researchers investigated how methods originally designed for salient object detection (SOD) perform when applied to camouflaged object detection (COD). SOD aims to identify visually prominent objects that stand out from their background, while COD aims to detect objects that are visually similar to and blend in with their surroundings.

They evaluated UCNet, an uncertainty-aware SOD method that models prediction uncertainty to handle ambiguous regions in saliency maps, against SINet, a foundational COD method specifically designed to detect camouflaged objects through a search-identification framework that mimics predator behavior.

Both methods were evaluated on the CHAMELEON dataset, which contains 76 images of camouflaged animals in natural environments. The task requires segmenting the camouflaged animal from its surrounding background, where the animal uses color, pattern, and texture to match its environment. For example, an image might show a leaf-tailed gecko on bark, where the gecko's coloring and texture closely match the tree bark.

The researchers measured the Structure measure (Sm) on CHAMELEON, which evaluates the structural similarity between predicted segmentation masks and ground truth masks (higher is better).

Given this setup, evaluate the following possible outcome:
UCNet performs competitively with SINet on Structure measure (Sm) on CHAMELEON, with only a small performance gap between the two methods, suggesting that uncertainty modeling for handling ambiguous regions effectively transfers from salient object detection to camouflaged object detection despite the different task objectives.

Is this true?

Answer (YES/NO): YES